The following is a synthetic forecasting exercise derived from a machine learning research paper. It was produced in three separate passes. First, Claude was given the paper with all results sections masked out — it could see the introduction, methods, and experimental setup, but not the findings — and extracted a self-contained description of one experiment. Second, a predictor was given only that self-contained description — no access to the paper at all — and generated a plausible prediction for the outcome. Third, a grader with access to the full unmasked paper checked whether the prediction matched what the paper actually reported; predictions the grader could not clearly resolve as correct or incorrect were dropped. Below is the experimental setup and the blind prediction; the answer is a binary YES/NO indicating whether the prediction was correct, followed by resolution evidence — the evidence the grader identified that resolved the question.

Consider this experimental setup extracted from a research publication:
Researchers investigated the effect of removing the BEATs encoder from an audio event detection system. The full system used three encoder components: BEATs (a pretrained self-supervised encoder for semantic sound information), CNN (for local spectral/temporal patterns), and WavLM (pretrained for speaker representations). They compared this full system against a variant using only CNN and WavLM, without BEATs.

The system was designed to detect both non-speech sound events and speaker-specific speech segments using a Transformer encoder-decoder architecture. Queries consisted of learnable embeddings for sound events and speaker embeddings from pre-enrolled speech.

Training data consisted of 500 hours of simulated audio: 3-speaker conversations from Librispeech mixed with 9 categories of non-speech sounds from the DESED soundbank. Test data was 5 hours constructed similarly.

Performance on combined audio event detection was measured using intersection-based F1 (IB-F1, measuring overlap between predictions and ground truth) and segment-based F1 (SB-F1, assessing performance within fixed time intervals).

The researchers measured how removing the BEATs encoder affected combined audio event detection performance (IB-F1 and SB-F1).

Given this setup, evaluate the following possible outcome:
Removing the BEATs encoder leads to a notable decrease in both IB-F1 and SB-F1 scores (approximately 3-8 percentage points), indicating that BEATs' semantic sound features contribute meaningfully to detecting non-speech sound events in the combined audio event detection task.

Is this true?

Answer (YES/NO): NO